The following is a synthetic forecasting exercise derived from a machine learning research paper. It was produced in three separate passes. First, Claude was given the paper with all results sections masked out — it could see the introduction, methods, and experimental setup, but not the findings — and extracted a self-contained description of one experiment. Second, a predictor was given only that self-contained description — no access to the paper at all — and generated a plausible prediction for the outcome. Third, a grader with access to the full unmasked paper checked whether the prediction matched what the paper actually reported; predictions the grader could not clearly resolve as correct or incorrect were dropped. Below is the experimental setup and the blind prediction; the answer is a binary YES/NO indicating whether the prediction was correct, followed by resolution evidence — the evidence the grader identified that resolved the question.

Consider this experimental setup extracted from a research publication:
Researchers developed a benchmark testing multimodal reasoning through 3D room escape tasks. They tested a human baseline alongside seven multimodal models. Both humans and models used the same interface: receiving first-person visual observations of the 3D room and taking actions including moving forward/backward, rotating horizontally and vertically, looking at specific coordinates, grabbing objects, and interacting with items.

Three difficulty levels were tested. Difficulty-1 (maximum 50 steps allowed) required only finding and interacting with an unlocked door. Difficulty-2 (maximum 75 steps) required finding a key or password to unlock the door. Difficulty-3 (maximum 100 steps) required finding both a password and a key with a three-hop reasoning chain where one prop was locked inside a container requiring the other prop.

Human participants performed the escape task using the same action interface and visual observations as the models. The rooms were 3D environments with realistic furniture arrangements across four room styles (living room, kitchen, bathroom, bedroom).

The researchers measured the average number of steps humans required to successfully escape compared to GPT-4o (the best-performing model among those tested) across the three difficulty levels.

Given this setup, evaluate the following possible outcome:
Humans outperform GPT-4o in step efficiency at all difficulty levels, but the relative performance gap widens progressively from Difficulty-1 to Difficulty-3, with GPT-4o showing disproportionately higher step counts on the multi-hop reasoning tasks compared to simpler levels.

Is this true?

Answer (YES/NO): NO